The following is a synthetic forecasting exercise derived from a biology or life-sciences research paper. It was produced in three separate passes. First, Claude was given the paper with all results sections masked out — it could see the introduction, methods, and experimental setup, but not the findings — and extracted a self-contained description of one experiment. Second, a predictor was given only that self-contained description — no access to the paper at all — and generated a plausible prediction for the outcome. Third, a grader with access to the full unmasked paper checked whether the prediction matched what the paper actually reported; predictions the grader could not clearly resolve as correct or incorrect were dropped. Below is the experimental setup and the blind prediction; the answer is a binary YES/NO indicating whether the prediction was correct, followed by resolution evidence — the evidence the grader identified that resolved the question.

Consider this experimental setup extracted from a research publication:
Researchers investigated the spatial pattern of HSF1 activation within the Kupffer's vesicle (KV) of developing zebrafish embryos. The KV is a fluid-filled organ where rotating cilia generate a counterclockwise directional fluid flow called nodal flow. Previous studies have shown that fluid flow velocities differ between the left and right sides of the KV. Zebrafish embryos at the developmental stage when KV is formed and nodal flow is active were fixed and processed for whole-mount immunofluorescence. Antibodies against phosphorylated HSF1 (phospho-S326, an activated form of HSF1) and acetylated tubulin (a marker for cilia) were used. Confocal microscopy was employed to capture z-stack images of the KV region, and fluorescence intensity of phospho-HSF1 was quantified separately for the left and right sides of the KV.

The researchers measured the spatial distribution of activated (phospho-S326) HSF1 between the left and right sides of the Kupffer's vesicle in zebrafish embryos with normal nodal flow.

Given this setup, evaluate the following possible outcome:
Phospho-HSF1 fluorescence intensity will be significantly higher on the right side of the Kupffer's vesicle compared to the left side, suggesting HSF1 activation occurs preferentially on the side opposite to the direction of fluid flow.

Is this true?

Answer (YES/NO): NO